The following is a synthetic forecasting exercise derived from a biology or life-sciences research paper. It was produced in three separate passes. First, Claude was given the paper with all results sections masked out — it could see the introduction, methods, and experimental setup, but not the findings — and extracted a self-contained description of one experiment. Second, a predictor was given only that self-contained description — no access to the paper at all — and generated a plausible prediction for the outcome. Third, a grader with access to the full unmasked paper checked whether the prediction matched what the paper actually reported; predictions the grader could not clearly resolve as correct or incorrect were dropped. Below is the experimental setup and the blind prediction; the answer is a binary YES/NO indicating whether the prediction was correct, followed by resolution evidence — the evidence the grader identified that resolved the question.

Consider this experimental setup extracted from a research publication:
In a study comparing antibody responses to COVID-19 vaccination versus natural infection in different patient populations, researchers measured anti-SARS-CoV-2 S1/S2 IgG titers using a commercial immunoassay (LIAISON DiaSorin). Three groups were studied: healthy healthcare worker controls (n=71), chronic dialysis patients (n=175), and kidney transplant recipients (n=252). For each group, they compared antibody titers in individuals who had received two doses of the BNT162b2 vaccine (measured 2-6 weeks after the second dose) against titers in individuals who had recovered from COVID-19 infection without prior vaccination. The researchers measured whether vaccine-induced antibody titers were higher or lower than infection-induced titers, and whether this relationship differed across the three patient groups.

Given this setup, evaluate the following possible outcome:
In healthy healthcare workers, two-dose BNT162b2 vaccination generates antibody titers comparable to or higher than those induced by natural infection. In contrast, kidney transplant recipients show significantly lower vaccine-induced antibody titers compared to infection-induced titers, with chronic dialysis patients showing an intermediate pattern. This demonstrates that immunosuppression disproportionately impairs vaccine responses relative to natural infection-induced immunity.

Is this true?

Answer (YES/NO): NO